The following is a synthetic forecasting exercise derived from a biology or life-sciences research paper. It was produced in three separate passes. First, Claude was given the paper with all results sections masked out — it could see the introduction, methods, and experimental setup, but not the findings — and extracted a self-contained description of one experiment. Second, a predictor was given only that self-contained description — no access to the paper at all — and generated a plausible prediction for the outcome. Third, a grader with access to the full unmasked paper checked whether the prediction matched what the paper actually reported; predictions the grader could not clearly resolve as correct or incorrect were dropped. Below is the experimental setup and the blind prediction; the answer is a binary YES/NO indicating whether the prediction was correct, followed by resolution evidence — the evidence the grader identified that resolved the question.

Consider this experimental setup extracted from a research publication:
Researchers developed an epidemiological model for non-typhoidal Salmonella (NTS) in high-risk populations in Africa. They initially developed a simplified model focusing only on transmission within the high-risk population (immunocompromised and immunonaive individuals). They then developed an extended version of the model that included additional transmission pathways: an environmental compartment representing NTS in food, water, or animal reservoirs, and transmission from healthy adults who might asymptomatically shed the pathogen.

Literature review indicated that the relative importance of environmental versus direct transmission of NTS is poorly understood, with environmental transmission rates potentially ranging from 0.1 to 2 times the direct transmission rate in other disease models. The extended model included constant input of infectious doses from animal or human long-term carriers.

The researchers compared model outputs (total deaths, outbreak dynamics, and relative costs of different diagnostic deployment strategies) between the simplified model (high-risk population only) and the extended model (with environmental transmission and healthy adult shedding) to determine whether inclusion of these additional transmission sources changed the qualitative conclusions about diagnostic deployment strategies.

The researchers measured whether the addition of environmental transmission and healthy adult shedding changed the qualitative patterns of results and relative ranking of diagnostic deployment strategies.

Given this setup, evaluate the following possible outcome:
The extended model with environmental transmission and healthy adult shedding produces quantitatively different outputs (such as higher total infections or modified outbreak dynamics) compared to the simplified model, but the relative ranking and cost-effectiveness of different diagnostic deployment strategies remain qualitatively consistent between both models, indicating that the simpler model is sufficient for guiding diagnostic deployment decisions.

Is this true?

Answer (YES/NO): YES